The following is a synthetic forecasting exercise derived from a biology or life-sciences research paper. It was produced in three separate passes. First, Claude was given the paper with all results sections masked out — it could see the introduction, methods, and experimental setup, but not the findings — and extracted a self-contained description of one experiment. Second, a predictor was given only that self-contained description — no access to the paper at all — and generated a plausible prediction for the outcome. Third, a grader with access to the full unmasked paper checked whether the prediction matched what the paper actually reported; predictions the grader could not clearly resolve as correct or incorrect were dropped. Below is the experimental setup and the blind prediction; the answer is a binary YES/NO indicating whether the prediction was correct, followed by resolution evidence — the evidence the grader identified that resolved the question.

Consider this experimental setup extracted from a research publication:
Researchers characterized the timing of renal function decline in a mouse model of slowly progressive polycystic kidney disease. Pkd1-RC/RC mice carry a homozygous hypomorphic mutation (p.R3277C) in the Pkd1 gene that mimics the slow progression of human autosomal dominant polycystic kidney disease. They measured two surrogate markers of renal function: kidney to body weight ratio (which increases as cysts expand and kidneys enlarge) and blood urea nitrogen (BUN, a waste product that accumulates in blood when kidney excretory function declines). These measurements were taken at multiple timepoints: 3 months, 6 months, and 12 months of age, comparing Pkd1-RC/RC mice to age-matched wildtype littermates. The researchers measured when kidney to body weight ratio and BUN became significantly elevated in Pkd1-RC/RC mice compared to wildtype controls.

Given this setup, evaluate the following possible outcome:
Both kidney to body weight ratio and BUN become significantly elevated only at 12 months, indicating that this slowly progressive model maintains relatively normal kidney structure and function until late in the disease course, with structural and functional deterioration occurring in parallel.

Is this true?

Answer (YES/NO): NO